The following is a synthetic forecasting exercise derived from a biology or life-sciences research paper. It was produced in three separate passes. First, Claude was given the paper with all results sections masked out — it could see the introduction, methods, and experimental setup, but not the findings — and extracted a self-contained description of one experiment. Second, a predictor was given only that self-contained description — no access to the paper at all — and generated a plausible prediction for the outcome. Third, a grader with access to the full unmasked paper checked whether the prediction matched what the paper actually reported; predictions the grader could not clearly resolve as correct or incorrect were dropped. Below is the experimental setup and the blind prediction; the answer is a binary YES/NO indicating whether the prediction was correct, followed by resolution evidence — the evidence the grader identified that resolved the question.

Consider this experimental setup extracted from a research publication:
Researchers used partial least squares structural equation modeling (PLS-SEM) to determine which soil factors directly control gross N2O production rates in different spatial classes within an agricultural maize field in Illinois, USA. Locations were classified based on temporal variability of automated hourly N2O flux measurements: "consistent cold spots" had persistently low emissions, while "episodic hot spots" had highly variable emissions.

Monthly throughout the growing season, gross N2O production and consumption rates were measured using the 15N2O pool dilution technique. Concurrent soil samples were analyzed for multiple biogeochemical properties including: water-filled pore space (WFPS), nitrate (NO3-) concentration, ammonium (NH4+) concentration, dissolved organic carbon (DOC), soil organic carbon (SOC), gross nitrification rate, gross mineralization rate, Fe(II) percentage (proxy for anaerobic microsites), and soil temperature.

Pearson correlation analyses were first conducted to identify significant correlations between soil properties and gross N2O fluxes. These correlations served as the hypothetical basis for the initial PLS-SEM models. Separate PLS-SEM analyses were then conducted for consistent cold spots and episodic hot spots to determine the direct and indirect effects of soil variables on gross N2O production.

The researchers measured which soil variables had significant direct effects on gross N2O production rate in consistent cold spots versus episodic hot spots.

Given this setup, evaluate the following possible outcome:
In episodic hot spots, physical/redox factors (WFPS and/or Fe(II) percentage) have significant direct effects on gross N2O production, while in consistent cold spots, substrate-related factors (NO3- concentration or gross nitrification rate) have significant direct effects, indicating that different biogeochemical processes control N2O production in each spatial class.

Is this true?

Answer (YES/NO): YES